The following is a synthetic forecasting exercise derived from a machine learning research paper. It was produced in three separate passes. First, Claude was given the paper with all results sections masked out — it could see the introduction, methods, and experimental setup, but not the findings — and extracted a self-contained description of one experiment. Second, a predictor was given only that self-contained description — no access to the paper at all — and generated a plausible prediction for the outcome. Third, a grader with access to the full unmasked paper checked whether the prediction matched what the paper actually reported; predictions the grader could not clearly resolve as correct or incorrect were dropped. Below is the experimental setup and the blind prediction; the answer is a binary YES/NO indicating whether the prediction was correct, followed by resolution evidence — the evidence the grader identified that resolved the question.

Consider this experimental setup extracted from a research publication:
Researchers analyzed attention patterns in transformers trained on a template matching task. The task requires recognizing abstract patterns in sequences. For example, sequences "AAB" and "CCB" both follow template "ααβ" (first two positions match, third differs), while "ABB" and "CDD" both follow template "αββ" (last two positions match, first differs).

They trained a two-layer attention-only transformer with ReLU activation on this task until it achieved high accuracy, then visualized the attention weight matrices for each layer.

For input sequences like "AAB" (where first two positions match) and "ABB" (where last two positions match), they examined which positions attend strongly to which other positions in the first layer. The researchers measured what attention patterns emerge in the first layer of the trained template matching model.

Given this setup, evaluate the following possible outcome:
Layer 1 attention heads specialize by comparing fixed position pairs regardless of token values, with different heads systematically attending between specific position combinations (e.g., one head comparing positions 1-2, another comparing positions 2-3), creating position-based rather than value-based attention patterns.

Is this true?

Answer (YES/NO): NO